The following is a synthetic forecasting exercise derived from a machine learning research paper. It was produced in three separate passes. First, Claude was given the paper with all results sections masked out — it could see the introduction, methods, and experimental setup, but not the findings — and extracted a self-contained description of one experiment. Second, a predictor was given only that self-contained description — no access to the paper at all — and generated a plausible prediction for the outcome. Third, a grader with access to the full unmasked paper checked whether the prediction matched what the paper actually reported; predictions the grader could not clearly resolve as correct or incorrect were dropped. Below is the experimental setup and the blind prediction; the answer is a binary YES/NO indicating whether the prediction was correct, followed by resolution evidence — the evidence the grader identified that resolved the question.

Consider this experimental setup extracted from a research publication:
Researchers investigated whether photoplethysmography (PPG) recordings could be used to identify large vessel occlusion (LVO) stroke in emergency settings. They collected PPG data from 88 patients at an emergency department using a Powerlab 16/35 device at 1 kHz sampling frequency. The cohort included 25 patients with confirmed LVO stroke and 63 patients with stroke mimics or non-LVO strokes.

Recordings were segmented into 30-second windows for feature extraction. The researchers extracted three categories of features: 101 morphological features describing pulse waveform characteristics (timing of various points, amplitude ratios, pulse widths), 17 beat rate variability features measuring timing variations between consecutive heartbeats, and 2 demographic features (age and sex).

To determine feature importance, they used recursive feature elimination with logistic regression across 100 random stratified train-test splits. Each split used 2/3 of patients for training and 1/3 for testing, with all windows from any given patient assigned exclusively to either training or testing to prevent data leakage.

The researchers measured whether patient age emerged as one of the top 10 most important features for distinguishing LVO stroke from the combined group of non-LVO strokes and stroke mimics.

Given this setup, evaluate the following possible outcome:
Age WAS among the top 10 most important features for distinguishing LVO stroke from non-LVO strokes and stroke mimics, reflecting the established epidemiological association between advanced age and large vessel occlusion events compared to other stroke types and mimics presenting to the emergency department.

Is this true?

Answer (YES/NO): YES